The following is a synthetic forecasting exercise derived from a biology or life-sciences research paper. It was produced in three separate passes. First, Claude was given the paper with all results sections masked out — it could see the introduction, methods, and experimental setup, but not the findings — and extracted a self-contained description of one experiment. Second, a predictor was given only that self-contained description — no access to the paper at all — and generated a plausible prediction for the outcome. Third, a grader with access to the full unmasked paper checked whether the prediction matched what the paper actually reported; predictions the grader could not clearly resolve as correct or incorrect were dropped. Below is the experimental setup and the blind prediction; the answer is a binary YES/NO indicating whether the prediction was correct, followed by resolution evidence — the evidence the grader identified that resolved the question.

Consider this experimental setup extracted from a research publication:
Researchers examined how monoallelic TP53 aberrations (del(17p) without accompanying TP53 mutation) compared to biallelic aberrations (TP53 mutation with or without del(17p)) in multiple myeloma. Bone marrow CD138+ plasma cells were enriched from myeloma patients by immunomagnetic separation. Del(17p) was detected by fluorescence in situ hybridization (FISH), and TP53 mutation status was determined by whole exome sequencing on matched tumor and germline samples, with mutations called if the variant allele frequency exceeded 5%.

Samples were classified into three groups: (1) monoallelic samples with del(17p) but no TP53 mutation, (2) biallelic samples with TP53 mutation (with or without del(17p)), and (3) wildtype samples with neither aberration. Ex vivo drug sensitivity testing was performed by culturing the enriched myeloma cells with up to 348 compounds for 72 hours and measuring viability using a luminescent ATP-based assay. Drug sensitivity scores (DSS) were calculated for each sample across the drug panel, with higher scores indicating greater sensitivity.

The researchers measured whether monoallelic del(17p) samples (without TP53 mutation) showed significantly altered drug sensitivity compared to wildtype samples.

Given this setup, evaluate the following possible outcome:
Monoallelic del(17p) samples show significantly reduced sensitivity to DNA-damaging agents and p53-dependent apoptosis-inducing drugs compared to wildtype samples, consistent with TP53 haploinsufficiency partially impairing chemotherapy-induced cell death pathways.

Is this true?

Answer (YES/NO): NO